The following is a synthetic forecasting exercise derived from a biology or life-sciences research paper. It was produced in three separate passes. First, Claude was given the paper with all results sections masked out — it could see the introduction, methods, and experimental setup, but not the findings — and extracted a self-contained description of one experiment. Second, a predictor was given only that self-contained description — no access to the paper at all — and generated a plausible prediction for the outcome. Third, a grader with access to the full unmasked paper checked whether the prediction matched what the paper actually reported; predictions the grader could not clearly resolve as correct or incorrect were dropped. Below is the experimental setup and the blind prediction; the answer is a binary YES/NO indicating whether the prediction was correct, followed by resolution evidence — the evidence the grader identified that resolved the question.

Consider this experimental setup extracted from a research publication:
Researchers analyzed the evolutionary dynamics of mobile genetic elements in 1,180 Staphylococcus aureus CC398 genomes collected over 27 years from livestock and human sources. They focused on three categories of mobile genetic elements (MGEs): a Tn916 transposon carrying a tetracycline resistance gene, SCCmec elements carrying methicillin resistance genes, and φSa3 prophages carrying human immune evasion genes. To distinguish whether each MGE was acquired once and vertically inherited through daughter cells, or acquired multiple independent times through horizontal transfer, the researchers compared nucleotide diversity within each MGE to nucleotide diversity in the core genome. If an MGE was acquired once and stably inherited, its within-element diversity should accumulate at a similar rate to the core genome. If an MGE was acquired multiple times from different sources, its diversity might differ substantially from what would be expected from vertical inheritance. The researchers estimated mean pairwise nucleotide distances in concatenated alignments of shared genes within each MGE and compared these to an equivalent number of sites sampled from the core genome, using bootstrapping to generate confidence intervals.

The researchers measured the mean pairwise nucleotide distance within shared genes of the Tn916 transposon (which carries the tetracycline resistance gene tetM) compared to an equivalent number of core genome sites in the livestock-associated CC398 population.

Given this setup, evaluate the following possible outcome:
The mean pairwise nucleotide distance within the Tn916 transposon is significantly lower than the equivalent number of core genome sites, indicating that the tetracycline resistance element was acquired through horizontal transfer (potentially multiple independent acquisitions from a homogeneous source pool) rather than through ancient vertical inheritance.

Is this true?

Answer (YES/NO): NO